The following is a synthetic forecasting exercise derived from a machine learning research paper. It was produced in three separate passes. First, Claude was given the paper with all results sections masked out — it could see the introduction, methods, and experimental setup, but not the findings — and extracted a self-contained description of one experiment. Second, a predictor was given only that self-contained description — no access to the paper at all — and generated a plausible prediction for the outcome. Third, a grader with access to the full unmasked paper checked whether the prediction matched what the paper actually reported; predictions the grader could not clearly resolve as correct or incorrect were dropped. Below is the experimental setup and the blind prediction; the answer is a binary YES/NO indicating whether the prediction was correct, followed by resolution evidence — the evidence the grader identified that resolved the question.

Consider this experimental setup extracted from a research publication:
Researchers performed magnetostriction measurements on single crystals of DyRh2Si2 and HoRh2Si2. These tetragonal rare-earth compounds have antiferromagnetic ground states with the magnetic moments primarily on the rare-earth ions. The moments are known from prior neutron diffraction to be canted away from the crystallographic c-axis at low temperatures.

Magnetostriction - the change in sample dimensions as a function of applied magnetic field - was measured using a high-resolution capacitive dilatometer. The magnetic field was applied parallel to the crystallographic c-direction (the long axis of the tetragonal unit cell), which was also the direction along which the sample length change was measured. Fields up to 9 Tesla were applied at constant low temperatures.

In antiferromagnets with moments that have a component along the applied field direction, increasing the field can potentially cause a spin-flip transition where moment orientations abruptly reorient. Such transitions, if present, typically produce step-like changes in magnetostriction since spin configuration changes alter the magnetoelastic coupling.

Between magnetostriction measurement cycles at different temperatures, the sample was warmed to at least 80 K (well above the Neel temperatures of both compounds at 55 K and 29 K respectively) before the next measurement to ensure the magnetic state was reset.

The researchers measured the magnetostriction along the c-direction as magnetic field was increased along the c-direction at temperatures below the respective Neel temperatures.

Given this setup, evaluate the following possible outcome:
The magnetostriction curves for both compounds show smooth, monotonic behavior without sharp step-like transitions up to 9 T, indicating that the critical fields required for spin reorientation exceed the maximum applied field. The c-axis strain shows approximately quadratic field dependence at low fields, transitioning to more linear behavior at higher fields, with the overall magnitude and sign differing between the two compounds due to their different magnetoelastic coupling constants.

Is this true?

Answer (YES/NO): NO